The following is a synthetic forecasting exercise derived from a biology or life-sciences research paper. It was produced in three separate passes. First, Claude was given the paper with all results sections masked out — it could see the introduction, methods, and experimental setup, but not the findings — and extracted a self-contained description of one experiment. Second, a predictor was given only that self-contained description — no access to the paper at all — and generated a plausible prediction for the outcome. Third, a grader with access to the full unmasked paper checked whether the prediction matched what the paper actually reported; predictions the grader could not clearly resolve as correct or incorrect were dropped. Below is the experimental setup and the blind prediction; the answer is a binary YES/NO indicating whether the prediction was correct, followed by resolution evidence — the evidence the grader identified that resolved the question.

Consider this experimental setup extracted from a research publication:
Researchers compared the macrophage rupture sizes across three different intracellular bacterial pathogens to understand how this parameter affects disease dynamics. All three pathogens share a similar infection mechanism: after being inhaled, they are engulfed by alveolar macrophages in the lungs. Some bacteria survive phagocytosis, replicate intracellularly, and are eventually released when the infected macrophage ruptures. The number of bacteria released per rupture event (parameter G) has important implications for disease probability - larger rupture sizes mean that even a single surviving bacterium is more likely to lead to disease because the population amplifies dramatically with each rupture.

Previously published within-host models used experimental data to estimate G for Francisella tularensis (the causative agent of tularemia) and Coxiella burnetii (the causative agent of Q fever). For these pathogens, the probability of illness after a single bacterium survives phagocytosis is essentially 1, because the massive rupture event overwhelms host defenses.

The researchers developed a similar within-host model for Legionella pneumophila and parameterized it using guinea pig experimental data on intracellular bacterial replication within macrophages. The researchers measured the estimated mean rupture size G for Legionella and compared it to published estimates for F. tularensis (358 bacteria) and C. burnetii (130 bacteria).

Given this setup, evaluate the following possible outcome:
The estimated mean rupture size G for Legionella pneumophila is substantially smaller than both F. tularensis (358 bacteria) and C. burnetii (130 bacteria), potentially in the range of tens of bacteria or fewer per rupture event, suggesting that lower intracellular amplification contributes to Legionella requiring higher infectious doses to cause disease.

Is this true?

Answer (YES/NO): NO